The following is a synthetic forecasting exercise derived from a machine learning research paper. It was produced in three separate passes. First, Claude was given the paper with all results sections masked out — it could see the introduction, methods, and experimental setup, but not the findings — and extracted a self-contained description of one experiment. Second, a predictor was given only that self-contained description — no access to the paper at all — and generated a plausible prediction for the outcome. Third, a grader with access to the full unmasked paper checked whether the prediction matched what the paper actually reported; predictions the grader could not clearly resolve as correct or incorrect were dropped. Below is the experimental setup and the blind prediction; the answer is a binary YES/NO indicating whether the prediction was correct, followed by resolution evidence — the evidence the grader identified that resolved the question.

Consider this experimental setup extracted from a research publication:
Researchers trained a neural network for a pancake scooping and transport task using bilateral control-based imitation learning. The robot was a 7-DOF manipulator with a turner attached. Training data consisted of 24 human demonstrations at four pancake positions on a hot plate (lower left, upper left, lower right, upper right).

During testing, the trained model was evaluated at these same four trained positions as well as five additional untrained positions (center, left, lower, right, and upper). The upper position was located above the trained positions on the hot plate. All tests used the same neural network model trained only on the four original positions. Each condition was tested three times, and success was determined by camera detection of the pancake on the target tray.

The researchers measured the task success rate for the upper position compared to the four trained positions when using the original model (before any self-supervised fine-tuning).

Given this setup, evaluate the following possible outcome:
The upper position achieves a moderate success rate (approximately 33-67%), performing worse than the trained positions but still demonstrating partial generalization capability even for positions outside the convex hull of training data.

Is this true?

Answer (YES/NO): NO